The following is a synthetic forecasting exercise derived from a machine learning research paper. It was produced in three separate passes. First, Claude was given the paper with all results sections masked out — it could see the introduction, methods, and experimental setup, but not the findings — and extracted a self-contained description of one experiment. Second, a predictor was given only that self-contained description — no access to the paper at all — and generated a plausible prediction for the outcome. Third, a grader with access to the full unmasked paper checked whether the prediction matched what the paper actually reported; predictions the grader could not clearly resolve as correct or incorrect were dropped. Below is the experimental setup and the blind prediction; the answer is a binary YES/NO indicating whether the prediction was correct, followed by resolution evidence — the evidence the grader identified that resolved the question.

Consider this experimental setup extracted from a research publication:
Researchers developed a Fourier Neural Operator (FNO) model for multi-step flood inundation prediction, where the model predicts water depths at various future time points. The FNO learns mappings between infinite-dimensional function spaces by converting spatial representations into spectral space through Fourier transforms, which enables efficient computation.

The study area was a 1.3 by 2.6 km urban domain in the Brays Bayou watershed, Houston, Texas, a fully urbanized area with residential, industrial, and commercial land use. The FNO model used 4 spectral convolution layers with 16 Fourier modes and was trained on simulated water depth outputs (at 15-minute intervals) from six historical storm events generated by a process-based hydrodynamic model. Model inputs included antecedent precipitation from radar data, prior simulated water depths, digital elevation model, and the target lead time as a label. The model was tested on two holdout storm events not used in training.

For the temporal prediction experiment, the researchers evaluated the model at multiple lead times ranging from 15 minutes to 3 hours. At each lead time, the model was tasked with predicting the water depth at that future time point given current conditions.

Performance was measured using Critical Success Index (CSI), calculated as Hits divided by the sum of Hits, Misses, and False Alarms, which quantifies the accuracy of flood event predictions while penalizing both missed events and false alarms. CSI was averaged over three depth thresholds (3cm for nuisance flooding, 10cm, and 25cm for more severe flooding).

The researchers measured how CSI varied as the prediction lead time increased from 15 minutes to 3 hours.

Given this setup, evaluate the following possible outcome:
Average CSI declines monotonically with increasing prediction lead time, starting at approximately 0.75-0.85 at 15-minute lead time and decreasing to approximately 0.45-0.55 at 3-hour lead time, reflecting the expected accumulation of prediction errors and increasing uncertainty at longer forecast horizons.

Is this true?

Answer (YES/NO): NO